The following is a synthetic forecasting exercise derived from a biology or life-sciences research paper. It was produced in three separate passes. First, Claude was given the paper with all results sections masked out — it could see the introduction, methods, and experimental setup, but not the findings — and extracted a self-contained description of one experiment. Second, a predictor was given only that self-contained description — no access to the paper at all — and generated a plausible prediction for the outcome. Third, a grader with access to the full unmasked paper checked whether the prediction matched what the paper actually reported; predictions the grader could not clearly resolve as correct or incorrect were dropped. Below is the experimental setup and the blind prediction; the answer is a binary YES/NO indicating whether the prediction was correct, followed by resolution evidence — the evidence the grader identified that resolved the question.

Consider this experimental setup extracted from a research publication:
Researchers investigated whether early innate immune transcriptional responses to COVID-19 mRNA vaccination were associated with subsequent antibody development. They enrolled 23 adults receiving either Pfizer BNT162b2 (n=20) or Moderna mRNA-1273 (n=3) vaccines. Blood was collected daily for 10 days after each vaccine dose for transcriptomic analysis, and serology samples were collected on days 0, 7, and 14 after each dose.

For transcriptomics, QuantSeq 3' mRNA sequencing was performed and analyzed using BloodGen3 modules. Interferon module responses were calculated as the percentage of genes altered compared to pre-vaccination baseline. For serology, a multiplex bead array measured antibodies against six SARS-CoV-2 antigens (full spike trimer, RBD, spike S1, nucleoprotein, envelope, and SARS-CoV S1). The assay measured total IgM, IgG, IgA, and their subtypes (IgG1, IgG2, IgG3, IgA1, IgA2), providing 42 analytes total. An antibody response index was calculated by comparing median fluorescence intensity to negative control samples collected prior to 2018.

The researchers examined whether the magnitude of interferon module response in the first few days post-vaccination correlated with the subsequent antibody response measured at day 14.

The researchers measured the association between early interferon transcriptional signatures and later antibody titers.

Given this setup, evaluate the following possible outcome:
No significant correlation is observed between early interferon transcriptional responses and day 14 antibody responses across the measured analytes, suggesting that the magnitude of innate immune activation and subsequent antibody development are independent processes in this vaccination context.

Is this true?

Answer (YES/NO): NO